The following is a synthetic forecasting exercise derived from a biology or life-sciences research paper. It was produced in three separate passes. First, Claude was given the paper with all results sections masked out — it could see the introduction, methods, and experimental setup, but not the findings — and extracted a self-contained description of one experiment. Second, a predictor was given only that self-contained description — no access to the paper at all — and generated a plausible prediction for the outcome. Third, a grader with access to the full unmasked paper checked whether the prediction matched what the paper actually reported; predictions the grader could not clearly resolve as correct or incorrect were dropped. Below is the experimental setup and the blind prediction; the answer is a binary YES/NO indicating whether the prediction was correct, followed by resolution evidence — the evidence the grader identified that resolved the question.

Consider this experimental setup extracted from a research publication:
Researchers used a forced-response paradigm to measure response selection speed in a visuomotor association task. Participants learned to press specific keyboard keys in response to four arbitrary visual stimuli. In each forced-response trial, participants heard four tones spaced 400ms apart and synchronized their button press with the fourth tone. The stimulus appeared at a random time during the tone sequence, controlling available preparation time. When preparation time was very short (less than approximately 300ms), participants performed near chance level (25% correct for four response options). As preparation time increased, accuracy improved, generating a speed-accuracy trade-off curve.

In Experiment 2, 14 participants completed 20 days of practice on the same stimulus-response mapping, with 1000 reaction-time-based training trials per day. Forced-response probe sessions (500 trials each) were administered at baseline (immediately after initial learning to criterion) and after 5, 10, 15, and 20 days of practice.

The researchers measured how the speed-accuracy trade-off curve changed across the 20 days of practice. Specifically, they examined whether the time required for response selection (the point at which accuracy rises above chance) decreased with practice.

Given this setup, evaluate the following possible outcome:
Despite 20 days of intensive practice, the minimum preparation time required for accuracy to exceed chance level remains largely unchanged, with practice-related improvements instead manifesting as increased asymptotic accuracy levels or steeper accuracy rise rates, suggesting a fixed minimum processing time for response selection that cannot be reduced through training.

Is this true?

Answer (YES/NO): NO